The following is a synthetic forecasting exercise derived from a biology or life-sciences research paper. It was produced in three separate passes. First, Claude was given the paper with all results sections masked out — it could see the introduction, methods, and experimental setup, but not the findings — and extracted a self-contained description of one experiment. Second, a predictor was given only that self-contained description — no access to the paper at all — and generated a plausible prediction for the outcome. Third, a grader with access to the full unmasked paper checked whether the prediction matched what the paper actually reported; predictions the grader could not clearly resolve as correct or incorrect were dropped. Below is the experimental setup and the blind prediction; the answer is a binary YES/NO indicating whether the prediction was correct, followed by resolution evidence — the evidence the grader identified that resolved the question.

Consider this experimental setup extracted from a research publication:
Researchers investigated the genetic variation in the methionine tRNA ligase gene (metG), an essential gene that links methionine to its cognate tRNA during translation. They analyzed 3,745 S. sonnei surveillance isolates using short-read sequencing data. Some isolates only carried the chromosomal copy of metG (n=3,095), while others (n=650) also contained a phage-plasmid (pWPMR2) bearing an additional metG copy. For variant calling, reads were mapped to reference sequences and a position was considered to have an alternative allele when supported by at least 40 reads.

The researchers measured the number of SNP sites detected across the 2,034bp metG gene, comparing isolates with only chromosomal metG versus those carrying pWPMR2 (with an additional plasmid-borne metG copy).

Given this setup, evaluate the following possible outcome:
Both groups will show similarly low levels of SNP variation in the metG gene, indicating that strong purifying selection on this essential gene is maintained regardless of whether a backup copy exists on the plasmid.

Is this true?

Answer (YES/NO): NO